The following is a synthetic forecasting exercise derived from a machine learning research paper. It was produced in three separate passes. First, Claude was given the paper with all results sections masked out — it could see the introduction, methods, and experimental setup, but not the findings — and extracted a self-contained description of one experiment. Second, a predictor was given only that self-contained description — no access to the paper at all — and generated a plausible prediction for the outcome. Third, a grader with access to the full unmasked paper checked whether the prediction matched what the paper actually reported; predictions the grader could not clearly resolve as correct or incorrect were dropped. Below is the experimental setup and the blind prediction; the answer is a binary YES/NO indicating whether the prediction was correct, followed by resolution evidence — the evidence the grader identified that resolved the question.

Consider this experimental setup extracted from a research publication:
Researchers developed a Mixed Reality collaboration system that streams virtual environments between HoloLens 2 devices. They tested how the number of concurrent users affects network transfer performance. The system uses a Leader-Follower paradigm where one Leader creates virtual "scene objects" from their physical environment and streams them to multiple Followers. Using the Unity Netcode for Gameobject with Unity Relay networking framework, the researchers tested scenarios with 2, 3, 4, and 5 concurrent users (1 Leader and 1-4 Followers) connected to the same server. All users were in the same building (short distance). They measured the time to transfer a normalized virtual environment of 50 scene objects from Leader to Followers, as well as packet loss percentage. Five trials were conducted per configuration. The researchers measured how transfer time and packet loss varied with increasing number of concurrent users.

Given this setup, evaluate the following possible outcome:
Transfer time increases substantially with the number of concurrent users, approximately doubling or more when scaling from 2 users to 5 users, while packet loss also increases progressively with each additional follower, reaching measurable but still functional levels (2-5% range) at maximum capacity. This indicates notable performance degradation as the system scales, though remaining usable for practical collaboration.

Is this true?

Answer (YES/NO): NO